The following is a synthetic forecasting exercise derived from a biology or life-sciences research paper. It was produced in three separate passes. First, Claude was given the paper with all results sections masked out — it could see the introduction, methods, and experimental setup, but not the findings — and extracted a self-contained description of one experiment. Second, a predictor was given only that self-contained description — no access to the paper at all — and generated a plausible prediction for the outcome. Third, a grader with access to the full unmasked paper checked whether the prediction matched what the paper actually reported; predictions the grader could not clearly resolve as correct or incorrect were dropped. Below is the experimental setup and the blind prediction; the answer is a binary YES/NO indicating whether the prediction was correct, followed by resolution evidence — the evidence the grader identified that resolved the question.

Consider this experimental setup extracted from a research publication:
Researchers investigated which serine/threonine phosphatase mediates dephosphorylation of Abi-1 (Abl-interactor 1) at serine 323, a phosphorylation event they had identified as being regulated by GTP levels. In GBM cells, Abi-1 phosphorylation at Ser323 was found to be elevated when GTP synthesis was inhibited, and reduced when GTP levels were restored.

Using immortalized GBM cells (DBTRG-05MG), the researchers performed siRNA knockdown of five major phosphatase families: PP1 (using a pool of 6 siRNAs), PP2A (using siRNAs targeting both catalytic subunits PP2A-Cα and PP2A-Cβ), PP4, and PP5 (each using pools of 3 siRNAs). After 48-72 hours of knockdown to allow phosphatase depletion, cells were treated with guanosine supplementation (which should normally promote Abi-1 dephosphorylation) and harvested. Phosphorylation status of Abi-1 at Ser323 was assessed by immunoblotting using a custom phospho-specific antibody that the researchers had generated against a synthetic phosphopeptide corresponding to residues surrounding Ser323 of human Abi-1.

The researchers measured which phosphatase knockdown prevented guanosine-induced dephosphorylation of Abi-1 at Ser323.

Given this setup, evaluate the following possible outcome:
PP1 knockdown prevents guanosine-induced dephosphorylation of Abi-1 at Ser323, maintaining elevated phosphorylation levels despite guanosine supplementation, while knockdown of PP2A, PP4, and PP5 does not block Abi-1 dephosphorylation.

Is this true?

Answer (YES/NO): NO